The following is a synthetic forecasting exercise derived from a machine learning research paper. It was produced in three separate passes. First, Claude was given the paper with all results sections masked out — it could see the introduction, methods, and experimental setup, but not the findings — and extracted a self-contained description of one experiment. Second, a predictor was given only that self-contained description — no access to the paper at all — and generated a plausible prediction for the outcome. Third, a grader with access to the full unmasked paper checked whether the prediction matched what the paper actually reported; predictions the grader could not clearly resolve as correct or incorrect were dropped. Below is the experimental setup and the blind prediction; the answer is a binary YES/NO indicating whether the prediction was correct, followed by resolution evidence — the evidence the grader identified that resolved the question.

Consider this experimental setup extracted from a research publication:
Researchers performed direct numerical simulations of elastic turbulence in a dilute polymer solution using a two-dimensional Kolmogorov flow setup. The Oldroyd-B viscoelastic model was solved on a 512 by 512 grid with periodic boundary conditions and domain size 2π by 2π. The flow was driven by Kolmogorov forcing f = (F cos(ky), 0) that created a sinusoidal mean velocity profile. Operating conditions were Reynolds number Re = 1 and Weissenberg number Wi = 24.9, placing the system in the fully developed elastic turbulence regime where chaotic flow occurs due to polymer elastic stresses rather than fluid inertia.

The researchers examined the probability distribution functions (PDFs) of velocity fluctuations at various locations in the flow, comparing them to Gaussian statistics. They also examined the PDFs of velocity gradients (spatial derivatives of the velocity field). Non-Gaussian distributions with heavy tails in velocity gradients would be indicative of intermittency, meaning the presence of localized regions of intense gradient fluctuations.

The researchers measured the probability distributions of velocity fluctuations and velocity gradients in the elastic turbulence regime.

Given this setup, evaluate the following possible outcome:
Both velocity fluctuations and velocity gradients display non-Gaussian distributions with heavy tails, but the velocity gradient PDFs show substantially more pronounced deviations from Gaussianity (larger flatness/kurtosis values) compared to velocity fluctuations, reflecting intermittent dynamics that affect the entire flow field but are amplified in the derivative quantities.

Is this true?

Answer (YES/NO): NO